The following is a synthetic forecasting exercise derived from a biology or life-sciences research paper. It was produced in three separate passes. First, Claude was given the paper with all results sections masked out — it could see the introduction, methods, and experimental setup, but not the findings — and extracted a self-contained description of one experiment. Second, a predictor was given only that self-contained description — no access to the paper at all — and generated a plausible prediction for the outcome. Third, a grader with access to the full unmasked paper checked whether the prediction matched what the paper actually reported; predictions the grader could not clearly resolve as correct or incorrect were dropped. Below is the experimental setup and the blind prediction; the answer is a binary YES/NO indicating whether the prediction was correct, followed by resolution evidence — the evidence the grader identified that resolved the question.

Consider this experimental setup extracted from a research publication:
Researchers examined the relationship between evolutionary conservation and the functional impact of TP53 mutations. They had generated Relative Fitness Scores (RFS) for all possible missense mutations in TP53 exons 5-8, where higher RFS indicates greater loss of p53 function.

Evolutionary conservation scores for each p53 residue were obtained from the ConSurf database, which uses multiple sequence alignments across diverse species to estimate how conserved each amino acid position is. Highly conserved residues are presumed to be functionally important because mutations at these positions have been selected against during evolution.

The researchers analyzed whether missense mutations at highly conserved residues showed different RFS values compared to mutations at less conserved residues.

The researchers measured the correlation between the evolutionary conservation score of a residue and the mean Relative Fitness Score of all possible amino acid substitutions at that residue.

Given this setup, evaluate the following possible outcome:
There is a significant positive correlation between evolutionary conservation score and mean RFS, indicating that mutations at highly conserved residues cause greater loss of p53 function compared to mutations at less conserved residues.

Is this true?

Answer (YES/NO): YES